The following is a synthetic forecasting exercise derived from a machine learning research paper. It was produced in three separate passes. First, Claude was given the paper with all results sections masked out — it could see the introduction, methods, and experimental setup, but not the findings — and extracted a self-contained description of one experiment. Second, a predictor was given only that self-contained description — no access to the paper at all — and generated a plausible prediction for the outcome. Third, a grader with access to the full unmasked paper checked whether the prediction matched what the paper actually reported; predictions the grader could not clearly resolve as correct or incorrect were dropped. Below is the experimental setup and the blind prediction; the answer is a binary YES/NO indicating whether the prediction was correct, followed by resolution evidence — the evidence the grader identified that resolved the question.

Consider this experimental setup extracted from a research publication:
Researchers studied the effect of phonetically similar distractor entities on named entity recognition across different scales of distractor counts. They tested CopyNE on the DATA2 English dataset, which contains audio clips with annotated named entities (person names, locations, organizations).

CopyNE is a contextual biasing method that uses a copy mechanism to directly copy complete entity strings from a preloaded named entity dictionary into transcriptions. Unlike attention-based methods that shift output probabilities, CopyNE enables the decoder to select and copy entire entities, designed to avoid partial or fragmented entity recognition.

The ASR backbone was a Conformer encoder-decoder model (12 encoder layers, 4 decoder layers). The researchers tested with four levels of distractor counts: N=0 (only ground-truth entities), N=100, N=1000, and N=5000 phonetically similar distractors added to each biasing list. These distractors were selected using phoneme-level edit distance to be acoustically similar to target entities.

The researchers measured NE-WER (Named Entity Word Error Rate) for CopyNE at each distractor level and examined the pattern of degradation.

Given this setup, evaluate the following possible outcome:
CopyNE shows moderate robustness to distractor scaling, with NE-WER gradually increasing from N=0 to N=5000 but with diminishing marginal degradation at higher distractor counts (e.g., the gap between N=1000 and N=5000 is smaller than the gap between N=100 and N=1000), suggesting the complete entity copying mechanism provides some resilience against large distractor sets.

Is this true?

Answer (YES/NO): NO